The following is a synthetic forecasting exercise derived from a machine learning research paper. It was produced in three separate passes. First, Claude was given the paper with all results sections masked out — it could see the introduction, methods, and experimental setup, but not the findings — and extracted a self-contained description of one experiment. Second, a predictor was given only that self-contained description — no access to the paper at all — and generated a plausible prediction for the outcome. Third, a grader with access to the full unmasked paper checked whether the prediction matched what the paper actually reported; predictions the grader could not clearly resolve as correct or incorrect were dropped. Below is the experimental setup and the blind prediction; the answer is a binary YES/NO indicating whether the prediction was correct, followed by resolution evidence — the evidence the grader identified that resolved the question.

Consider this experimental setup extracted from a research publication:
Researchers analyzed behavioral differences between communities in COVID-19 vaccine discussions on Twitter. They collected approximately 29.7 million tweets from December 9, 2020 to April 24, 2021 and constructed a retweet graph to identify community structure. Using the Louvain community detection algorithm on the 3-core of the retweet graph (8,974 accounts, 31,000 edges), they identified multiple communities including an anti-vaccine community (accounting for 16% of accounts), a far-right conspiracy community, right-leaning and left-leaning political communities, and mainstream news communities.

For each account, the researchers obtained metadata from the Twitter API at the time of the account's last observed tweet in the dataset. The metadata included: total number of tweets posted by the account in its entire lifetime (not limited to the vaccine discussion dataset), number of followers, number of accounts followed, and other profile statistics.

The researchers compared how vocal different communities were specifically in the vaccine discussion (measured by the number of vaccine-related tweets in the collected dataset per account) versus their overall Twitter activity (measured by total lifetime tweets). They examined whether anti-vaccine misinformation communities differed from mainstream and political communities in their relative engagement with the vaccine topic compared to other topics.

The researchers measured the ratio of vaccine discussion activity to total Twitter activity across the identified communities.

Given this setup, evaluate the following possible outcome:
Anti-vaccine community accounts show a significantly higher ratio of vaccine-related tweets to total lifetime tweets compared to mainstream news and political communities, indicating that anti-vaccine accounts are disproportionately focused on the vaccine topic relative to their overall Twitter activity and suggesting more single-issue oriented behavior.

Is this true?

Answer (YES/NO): YES